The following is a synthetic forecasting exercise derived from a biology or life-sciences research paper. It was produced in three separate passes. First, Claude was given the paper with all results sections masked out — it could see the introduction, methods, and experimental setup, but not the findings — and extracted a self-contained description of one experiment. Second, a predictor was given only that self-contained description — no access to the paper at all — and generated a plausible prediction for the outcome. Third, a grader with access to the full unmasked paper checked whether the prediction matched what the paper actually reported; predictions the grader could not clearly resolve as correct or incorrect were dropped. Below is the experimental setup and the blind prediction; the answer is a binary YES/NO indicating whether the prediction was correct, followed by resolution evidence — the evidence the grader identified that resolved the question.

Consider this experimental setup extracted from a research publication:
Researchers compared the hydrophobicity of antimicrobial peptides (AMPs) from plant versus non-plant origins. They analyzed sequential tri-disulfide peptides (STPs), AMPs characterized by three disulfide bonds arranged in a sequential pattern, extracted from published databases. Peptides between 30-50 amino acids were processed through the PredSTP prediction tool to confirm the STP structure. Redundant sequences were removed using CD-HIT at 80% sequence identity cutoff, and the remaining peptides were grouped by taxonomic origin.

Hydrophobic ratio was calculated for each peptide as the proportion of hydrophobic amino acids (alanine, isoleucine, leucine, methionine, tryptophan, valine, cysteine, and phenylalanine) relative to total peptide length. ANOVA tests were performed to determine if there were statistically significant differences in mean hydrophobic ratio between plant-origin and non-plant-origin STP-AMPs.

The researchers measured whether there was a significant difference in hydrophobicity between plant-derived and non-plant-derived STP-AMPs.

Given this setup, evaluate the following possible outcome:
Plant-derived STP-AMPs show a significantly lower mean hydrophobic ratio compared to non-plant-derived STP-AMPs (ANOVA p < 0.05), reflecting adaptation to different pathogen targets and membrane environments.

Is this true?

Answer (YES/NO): NO